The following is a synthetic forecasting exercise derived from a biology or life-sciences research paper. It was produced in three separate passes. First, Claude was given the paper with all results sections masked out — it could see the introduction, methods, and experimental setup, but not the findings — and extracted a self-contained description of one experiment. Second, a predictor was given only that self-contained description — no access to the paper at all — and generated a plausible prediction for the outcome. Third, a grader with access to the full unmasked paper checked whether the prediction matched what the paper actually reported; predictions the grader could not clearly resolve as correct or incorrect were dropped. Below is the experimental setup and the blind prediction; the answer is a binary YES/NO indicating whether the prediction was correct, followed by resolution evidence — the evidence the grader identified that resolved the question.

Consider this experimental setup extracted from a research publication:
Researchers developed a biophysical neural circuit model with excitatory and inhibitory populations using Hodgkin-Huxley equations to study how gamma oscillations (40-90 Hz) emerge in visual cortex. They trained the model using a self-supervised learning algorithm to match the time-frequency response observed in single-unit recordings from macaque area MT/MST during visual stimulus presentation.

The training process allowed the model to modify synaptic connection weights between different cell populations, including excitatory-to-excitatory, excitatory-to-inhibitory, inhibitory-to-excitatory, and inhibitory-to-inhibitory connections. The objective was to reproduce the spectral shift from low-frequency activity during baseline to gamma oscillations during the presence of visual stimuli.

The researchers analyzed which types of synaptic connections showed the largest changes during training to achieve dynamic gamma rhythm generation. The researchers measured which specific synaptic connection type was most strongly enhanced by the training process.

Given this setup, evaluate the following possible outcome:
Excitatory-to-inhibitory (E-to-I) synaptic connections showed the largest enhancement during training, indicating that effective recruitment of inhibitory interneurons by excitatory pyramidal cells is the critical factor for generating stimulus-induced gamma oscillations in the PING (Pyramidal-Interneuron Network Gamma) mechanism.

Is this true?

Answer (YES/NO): NO